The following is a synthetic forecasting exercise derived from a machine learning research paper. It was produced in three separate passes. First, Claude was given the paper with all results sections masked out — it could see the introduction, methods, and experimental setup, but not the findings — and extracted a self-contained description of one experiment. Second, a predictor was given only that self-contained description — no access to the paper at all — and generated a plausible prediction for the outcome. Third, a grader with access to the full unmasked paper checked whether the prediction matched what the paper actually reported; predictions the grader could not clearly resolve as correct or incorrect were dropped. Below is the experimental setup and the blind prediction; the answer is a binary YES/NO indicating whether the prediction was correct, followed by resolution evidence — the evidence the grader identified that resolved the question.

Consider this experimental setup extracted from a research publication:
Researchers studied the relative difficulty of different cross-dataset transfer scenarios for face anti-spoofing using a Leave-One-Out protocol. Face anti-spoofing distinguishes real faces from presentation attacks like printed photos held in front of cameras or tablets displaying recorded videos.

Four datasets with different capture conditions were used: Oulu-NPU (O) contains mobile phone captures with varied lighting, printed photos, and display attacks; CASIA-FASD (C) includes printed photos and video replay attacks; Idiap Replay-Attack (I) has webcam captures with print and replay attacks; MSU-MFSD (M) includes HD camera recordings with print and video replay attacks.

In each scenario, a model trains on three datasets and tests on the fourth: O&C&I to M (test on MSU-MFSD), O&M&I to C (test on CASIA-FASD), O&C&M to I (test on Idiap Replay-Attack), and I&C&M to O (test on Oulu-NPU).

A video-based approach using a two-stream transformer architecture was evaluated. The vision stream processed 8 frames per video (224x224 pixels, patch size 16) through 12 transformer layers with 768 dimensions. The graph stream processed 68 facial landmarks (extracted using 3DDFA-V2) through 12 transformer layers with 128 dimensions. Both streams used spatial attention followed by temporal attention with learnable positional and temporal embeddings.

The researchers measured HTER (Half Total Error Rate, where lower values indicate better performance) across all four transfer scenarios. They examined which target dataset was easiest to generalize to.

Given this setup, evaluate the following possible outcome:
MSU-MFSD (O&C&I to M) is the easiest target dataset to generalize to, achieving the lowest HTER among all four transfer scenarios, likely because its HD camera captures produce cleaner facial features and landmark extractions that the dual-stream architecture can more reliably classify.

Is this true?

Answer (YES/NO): YES